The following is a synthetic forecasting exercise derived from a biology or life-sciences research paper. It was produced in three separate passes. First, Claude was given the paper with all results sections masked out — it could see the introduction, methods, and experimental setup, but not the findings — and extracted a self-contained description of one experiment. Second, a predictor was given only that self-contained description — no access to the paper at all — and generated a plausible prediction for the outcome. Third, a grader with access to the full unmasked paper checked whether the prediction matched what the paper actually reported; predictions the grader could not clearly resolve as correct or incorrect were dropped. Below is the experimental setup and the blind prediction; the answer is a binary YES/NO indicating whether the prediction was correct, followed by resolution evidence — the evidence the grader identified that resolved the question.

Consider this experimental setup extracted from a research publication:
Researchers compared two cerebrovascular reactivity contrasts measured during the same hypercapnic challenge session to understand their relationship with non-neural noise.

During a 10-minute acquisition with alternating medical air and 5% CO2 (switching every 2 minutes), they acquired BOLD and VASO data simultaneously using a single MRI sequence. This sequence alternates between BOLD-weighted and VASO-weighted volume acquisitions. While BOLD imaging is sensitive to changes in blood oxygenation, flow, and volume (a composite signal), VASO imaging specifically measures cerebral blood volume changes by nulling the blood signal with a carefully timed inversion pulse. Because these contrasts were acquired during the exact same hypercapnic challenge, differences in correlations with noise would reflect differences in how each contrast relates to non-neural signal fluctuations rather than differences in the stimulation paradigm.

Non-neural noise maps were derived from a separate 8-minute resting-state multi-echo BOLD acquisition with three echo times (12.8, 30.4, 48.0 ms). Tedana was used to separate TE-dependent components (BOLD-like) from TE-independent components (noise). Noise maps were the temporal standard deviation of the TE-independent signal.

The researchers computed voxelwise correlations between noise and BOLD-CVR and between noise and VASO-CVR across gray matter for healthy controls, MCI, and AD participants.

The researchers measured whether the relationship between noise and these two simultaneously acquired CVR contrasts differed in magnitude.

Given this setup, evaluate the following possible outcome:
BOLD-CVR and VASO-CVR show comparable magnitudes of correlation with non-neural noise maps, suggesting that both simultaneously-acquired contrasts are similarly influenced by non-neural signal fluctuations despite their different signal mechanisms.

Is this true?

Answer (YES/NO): NO